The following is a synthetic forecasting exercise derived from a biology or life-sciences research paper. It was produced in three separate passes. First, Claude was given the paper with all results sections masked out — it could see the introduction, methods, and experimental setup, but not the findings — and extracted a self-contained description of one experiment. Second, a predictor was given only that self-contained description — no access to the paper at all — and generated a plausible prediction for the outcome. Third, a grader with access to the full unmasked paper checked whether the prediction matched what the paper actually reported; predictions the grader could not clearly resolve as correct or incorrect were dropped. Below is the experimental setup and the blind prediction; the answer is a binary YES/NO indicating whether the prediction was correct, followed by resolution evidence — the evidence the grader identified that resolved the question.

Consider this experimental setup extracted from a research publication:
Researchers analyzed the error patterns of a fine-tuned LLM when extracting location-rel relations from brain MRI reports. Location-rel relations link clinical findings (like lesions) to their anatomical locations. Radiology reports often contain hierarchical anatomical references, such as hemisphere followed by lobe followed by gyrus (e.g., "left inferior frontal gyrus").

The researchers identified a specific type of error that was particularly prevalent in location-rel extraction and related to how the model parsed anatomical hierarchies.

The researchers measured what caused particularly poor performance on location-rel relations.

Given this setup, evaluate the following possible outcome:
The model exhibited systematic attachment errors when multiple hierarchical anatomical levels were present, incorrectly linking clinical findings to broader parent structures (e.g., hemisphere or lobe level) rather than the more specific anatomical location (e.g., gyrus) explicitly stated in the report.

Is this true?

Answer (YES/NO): NO